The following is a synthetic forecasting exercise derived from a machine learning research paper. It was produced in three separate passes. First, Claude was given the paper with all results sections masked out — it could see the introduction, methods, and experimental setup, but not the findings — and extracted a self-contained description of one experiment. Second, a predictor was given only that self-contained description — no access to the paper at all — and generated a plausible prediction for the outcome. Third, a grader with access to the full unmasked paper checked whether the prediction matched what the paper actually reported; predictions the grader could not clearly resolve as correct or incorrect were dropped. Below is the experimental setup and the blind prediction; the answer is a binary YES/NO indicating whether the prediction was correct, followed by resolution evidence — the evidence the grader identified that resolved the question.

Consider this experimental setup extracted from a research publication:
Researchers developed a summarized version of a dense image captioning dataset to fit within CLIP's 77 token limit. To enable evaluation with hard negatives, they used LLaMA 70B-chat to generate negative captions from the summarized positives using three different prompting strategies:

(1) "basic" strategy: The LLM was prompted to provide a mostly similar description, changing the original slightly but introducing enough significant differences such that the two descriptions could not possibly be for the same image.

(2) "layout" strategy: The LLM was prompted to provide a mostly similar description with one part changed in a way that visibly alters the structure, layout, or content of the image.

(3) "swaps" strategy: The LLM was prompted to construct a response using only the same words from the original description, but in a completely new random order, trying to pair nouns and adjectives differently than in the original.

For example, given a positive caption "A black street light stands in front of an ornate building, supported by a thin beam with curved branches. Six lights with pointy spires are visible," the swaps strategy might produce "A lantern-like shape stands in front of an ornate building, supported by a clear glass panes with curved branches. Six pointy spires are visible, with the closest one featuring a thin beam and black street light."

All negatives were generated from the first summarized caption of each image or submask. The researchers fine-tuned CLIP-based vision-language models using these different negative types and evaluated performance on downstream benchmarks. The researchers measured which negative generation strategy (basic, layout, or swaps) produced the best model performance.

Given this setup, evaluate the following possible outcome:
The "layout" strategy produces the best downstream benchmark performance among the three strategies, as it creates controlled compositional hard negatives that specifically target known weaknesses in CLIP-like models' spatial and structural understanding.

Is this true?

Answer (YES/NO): NO